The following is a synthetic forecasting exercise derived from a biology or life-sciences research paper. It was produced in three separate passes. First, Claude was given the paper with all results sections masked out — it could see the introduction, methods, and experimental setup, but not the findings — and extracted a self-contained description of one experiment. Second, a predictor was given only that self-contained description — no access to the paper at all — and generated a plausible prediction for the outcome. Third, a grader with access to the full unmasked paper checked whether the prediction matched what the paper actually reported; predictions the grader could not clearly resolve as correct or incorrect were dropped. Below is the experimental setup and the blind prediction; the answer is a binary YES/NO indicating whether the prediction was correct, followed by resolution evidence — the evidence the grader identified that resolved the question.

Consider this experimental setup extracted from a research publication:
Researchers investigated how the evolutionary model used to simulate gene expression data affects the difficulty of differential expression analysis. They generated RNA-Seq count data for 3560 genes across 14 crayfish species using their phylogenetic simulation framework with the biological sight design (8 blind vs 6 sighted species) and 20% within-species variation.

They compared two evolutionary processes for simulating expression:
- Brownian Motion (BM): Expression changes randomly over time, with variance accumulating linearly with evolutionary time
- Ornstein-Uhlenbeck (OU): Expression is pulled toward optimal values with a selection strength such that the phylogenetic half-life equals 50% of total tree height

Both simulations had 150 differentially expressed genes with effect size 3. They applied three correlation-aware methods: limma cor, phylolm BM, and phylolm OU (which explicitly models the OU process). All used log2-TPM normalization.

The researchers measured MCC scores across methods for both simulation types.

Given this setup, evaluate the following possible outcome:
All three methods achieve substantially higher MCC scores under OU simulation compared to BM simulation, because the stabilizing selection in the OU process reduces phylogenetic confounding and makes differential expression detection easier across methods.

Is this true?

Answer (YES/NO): NO